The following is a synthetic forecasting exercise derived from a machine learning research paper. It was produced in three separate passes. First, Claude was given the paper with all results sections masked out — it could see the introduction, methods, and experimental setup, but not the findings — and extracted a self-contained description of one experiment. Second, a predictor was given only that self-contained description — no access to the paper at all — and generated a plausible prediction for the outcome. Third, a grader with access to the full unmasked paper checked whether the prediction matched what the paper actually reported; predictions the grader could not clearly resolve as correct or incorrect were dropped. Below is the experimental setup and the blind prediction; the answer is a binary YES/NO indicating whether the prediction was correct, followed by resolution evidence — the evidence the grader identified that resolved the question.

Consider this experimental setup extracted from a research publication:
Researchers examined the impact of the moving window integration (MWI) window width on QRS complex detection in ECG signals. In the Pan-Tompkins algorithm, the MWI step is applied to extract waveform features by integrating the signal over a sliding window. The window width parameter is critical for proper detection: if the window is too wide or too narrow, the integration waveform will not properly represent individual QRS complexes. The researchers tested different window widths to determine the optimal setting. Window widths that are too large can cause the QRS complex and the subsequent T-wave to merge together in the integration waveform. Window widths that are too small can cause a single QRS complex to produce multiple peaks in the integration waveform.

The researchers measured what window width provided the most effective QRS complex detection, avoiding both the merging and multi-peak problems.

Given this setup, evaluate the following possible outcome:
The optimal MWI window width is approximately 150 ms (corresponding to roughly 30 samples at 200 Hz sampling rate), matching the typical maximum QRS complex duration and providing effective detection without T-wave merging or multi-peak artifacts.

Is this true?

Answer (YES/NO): YES